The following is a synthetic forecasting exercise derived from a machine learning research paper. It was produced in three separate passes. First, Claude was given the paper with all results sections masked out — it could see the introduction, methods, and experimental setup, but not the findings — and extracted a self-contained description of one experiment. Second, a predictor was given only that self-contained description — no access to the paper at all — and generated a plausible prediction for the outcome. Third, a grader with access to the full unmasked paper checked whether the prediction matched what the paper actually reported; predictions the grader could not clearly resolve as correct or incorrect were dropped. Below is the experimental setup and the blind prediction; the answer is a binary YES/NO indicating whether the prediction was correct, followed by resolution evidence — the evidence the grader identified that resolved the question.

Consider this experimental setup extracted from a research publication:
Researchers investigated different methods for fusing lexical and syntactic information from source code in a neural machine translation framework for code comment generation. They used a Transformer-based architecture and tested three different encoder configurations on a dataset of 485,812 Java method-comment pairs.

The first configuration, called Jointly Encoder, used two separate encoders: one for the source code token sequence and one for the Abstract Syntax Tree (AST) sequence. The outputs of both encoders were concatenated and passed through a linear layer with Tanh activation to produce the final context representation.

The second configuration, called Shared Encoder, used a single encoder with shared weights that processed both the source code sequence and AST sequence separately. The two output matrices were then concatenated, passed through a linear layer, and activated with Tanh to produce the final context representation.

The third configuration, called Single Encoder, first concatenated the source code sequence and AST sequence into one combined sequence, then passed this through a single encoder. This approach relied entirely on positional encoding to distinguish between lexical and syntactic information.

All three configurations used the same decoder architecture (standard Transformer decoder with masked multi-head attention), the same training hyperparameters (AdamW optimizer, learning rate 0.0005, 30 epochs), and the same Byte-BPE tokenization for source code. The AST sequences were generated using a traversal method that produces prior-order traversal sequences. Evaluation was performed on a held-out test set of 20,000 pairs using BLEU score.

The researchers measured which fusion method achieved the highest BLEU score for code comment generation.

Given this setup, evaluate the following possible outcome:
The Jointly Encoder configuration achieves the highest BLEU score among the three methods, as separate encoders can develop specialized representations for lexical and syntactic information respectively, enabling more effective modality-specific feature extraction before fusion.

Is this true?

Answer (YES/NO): NO